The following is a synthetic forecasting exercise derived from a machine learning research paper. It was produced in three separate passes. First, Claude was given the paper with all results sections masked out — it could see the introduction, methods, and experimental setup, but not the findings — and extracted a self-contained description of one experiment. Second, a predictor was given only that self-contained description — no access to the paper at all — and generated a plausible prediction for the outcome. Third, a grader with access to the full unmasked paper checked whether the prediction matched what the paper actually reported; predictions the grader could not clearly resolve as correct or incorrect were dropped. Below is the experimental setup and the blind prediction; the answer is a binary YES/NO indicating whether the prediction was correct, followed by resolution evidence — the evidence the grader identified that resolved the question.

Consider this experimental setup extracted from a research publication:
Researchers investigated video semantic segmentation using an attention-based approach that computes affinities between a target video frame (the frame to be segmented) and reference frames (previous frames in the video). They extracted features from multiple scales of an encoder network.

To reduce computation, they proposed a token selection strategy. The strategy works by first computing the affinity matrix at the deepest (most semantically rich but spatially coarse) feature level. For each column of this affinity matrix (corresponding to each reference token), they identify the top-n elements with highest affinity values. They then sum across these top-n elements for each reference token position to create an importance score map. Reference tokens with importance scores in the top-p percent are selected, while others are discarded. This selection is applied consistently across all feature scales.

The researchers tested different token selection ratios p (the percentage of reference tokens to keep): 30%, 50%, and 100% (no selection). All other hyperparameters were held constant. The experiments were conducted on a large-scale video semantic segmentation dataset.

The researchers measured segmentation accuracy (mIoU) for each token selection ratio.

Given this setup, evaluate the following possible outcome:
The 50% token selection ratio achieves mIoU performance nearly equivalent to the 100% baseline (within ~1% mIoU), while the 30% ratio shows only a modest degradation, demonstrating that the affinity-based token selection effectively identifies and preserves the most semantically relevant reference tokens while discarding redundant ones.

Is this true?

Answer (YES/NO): YES